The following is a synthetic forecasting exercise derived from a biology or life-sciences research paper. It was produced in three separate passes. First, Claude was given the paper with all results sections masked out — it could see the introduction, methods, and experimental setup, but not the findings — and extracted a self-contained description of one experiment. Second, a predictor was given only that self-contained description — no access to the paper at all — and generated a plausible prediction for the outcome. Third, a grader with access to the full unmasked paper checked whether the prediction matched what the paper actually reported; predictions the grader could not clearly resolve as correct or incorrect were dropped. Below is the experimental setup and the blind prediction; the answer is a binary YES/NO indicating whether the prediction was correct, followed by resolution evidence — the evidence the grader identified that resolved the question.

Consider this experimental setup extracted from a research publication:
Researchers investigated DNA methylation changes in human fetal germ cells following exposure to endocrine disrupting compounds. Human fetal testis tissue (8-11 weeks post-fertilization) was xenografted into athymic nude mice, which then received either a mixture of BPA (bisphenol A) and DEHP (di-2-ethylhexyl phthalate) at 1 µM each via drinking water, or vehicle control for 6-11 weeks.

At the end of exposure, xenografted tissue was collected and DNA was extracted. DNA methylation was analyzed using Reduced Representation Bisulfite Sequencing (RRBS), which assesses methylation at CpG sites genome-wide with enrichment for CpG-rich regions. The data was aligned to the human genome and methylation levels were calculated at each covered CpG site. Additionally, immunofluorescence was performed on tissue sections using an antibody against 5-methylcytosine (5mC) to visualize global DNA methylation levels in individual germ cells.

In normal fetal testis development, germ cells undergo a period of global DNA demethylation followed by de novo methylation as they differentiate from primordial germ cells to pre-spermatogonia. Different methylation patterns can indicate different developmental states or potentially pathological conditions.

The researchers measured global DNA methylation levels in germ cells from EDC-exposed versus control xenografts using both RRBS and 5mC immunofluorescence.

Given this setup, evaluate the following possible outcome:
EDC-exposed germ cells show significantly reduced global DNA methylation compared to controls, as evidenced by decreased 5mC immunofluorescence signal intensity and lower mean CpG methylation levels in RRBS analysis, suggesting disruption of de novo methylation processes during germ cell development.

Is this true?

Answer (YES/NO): YES